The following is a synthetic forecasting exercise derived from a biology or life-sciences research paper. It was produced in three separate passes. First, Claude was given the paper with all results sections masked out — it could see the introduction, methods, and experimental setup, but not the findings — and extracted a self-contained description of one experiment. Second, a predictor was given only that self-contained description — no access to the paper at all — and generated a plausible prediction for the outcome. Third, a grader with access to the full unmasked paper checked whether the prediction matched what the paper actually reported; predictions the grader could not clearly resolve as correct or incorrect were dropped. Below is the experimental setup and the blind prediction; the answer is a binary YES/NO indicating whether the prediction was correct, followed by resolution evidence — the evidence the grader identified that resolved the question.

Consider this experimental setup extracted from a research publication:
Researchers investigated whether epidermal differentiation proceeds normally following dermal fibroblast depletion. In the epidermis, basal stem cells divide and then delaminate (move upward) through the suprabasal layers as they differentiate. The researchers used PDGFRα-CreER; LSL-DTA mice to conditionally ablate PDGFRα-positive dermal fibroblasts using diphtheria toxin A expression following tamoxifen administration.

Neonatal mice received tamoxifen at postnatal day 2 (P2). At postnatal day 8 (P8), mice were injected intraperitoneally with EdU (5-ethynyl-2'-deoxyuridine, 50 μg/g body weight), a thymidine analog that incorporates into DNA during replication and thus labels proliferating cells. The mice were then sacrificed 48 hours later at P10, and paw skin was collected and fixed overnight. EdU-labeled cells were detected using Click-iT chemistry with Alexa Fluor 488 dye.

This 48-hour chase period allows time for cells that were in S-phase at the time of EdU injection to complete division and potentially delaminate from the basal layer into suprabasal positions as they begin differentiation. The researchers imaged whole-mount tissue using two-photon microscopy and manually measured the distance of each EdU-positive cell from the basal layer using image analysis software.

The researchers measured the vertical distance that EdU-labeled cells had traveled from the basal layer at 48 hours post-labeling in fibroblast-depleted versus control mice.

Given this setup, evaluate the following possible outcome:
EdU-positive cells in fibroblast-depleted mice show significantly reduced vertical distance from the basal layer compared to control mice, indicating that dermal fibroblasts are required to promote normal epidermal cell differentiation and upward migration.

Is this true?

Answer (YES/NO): YES